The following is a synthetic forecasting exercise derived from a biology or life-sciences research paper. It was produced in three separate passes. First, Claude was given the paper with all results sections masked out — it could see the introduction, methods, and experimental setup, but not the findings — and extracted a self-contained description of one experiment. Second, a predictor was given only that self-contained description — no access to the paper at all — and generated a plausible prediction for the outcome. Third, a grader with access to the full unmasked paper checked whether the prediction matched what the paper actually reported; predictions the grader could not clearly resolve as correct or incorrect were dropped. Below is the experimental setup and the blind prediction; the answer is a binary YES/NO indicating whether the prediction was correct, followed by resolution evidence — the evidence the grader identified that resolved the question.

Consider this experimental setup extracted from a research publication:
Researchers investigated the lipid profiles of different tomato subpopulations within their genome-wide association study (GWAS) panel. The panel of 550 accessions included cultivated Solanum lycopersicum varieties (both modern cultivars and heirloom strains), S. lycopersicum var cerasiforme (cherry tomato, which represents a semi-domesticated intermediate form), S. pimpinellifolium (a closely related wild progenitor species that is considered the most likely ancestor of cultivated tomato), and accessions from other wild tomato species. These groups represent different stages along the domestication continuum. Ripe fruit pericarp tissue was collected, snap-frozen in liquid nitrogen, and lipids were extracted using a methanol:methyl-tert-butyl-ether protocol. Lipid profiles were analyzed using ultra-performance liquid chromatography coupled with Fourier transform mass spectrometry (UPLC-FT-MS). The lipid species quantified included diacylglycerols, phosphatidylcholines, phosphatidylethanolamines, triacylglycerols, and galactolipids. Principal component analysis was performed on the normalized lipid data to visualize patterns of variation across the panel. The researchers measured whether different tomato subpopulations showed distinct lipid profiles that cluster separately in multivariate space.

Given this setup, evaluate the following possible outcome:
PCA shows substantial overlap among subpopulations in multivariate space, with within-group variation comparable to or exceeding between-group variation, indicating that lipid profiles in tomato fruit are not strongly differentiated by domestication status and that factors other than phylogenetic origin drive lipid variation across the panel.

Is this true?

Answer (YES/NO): NO